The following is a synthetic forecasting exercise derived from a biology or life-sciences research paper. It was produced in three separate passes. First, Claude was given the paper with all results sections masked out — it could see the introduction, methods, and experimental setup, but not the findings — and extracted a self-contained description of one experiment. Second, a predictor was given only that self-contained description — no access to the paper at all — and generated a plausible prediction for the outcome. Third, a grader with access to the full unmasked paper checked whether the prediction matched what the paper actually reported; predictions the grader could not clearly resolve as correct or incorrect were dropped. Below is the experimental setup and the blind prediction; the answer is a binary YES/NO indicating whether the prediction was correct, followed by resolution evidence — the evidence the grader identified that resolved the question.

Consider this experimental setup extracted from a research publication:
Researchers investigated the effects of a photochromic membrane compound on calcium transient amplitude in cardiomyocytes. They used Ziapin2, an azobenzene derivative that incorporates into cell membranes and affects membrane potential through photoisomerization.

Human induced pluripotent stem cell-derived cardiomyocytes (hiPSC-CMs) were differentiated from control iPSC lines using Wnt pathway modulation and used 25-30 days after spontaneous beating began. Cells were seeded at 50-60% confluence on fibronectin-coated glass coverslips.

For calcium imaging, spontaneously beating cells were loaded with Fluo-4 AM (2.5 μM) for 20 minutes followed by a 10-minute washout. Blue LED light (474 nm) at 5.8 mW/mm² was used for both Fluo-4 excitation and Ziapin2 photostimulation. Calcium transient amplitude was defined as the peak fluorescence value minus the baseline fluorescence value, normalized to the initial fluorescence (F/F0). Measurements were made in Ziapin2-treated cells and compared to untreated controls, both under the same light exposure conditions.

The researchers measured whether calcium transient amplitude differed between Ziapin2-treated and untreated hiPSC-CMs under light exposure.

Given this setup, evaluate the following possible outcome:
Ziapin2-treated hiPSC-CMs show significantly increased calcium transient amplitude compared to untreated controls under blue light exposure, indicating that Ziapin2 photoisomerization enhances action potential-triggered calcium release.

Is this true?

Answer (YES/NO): YES